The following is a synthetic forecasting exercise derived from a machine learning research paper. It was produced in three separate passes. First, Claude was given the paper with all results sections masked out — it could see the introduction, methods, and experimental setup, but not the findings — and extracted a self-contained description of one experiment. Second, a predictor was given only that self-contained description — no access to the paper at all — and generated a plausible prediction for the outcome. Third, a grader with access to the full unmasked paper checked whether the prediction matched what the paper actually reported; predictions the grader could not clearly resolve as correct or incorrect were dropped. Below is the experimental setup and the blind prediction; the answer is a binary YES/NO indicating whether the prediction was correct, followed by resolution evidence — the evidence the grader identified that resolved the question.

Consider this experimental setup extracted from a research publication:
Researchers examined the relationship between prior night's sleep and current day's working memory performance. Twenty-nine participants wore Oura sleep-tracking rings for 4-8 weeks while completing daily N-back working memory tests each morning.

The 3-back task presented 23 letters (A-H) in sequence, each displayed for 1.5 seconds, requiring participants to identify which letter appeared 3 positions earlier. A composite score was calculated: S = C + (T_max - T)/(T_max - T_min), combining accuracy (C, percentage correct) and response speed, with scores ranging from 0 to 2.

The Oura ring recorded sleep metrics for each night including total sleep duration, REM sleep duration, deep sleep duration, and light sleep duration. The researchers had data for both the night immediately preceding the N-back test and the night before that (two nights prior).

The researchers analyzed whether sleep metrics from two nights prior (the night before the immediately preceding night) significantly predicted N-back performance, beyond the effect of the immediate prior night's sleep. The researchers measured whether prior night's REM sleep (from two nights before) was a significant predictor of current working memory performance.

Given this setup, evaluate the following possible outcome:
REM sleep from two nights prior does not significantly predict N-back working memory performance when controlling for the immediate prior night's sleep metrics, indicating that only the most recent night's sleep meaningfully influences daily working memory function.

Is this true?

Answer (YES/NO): NO